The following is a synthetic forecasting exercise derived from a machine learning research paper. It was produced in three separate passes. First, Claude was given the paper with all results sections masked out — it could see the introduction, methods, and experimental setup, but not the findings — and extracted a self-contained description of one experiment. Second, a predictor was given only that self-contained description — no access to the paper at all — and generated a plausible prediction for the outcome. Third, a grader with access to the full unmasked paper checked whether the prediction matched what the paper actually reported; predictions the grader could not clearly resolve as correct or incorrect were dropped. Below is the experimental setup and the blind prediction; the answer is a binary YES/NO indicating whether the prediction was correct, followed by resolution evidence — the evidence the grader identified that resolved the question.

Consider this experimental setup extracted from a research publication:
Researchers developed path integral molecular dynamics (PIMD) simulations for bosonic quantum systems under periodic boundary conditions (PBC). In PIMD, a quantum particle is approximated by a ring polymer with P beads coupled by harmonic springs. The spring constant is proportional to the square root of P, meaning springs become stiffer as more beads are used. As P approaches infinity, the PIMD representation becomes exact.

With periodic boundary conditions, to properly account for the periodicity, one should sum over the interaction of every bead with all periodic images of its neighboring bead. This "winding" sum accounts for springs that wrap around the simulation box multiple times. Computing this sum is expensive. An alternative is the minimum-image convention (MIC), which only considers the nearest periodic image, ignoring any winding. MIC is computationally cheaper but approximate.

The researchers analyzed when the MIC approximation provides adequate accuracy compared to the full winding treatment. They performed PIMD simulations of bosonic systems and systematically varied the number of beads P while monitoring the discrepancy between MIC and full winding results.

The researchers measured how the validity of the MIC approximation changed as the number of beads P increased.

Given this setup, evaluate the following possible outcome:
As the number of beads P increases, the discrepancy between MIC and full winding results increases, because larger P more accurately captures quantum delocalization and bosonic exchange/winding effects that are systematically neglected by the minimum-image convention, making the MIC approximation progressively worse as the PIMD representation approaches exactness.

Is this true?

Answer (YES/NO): NO